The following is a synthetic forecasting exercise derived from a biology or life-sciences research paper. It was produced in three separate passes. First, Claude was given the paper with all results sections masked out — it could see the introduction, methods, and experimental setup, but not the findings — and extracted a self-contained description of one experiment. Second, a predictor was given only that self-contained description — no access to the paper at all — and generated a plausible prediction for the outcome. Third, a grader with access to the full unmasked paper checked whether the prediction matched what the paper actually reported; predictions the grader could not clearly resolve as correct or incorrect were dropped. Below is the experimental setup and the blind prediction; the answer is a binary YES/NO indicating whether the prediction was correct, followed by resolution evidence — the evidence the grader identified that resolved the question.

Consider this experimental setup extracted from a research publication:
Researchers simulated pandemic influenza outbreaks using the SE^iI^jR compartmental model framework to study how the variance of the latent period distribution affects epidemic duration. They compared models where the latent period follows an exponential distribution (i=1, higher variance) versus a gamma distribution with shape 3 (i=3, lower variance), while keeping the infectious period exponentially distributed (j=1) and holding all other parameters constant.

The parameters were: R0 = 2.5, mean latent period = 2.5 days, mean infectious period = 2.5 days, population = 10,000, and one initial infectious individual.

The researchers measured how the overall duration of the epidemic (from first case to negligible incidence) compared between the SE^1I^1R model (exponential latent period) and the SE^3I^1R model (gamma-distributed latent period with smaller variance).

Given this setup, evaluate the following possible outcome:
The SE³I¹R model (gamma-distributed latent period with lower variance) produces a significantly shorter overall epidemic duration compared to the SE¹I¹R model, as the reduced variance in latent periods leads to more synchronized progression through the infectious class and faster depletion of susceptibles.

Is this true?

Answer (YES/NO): NO